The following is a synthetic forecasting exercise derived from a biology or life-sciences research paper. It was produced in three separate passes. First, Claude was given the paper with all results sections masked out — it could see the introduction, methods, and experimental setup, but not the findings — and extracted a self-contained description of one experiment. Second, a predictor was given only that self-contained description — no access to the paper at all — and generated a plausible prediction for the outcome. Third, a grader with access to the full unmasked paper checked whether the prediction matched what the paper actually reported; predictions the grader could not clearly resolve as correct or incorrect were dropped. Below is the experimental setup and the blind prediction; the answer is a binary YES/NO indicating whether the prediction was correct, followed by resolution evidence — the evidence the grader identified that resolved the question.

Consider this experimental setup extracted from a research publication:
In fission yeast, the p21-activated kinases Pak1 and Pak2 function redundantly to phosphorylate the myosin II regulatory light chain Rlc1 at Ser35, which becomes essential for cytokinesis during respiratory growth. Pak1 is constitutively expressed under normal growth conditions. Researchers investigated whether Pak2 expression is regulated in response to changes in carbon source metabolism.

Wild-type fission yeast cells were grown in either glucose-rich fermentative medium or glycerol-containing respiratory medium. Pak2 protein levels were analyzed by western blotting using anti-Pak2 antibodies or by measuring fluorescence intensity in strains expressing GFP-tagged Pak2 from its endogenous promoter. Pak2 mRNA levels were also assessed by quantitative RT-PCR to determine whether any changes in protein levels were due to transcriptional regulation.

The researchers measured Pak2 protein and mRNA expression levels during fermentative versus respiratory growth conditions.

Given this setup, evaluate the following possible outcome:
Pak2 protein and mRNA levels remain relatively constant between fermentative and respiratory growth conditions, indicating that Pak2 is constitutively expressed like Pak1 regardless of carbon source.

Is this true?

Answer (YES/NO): NO